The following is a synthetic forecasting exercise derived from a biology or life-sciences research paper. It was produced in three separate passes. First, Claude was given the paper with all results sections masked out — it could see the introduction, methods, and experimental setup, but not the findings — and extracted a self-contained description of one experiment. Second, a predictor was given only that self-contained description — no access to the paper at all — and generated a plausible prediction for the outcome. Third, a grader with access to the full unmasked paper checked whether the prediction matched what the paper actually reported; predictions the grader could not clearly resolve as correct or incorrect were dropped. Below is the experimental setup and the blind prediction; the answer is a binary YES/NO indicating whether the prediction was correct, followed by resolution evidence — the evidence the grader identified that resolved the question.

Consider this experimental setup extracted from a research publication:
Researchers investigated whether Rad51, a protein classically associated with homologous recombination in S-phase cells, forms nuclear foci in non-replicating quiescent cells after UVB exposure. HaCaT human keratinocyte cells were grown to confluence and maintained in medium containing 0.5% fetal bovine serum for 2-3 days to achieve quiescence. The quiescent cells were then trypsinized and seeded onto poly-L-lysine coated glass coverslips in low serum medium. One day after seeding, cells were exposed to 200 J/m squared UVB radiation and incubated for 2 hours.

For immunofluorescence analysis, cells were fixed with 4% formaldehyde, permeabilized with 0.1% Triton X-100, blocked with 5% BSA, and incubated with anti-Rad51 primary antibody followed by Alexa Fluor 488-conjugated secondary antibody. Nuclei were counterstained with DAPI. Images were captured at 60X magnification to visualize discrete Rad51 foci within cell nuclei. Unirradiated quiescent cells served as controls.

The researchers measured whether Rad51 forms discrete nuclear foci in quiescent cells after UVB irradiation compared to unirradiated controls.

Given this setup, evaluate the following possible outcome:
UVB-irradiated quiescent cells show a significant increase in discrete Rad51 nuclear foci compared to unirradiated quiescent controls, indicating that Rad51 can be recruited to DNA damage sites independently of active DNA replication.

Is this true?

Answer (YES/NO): YES